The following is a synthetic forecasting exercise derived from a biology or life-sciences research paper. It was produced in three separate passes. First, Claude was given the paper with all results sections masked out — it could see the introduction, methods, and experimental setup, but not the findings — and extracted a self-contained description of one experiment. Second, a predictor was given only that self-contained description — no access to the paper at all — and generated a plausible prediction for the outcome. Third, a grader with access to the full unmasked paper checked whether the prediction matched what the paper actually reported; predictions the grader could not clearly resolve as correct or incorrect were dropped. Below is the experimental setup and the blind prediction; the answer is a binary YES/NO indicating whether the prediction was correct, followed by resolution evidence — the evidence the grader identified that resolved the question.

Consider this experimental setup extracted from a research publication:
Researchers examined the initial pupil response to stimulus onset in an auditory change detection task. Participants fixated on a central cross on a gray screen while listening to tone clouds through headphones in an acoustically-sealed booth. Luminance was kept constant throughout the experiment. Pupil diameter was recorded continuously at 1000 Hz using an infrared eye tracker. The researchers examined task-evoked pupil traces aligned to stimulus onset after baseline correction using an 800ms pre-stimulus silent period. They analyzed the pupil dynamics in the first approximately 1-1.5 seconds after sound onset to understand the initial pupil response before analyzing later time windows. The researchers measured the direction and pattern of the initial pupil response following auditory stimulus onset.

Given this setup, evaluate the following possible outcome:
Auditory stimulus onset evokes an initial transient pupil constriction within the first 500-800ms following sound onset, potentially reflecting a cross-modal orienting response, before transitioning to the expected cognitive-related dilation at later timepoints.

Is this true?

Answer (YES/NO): YES